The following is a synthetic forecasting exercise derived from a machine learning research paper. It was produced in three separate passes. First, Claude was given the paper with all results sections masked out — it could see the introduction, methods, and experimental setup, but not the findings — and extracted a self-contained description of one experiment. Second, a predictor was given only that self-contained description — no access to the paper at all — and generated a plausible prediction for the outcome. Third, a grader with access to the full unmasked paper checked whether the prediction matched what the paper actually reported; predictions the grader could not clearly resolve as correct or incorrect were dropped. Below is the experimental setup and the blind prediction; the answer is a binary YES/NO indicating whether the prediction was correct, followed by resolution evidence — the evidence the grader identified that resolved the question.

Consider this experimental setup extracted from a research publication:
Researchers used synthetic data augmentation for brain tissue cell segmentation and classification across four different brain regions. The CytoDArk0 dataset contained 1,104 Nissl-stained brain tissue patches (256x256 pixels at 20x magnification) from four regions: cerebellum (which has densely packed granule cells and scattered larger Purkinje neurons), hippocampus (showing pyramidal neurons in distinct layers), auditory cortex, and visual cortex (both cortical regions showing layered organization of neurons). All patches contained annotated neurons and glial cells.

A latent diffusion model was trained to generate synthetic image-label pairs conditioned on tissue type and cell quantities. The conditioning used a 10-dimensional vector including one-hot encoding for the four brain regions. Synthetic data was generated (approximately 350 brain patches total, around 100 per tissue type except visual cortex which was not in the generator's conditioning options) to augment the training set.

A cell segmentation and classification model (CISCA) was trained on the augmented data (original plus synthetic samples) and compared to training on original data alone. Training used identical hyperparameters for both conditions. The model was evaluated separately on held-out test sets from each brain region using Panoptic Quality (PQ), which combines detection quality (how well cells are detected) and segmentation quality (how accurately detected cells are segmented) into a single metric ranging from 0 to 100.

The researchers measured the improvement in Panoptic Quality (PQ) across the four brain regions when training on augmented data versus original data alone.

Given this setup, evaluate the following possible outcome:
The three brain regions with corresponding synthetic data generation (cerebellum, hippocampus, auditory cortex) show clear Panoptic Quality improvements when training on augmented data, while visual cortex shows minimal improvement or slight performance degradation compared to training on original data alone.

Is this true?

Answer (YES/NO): NO